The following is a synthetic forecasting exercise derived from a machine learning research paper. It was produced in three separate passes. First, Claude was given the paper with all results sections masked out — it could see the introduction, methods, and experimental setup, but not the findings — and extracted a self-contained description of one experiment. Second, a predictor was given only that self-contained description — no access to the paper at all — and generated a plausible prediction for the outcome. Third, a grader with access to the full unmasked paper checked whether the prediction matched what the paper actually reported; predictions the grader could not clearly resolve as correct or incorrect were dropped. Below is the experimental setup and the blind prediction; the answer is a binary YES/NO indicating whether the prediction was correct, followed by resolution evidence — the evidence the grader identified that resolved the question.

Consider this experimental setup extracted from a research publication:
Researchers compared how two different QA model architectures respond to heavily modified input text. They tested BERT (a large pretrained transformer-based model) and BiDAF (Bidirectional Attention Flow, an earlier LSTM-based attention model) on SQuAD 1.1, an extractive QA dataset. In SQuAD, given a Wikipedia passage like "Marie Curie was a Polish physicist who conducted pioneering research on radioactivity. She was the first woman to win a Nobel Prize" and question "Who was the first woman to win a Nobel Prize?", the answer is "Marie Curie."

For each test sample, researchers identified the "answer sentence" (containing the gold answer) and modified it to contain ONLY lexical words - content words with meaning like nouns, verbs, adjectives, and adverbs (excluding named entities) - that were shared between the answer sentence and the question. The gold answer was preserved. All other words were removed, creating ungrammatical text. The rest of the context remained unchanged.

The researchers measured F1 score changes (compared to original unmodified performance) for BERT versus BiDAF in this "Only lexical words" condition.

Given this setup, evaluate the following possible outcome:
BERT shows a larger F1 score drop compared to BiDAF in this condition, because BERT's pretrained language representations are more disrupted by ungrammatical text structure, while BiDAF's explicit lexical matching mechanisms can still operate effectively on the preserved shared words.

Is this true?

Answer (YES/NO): YES